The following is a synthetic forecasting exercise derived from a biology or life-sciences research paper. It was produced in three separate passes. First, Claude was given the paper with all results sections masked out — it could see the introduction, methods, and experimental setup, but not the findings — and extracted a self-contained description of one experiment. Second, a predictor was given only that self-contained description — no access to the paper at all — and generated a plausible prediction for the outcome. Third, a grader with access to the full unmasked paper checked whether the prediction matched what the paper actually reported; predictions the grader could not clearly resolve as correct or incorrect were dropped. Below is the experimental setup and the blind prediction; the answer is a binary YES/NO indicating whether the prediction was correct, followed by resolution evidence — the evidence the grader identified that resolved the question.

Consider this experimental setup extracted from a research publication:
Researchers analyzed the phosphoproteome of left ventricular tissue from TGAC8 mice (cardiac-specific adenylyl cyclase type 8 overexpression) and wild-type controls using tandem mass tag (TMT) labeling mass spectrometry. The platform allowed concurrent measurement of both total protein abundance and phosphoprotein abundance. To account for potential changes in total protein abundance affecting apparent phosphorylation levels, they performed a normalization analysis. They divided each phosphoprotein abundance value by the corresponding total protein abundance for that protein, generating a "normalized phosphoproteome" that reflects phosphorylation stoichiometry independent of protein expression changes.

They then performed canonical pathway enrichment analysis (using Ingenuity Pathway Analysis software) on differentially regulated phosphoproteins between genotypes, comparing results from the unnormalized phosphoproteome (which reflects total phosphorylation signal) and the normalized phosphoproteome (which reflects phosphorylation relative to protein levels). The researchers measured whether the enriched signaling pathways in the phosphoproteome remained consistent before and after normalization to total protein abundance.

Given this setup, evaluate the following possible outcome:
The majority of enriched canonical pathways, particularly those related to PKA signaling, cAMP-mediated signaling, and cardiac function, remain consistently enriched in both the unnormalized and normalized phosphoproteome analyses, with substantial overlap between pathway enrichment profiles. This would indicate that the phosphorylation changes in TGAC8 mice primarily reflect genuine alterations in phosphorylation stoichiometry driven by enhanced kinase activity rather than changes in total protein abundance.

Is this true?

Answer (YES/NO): YES